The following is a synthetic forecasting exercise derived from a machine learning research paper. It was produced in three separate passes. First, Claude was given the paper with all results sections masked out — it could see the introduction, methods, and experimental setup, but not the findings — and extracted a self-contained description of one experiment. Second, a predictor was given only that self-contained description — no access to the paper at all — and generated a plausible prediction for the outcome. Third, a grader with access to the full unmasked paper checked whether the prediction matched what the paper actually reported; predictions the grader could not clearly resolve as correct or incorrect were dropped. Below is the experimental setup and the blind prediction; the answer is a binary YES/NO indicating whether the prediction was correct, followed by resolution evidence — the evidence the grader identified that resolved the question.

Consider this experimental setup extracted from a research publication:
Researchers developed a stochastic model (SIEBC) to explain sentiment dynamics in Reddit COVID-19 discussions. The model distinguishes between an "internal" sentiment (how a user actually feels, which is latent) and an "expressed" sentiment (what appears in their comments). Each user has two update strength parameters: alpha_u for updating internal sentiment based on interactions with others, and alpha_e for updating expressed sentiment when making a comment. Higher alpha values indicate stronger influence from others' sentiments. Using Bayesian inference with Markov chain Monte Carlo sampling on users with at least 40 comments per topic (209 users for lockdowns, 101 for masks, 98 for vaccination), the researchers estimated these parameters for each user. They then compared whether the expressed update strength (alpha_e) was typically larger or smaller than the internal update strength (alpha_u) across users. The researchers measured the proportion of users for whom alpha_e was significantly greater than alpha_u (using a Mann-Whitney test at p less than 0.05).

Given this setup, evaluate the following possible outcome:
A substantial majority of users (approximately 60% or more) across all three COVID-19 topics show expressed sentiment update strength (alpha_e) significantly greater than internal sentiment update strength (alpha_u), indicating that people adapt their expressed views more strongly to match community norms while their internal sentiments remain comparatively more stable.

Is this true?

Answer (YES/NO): NO